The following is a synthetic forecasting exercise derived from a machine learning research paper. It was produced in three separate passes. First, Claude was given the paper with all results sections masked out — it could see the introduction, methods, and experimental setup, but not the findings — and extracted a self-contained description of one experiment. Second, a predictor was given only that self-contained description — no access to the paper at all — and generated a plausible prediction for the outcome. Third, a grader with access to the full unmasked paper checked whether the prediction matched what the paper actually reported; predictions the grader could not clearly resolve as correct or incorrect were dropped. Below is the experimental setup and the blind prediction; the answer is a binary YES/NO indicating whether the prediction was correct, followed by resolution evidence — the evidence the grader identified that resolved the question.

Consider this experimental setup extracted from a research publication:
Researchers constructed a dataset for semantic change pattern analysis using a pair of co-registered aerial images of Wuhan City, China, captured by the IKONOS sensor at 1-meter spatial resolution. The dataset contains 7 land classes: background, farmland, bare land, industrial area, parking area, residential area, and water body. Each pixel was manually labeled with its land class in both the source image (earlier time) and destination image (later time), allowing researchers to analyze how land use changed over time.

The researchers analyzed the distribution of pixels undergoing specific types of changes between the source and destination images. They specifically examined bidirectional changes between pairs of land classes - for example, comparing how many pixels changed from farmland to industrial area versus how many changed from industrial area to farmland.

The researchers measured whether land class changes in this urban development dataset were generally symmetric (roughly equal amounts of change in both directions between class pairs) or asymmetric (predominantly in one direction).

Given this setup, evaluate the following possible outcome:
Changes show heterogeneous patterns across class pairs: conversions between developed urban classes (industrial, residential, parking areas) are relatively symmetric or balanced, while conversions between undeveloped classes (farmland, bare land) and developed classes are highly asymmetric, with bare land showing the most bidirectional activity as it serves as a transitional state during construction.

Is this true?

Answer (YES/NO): NO